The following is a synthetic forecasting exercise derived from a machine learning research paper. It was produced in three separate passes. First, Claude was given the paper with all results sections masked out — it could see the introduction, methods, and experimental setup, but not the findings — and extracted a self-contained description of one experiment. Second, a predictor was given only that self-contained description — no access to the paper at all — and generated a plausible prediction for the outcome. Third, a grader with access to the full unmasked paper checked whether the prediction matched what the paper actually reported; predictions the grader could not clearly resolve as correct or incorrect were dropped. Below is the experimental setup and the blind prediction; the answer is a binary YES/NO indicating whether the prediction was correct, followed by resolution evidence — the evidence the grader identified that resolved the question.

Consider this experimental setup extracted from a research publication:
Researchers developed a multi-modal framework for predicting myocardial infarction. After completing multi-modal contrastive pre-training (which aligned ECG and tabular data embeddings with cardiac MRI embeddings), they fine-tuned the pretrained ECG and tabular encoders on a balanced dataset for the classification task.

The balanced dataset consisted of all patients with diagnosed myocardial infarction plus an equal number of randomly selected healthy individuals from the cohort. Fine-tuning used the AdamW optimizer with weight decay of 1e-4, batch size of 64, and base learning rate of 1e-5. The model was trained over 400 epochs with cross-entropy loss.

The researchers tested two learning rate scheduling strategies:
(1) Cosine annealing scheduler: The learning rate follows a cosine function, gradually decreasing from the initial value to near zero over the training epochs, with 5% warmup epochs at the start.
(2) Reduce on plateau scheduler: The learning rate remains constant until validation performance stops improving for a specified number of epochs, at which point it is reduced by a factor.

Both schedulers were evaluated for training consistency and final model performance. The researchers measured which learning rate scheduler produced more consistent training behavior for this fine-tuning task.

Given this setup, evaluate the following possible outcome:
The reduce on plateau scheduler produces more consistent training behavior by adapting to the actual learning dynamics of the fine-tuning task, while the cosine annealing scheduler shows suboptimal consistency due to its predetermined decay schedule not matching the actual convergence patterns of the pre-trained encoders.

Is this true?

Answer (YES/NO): NO